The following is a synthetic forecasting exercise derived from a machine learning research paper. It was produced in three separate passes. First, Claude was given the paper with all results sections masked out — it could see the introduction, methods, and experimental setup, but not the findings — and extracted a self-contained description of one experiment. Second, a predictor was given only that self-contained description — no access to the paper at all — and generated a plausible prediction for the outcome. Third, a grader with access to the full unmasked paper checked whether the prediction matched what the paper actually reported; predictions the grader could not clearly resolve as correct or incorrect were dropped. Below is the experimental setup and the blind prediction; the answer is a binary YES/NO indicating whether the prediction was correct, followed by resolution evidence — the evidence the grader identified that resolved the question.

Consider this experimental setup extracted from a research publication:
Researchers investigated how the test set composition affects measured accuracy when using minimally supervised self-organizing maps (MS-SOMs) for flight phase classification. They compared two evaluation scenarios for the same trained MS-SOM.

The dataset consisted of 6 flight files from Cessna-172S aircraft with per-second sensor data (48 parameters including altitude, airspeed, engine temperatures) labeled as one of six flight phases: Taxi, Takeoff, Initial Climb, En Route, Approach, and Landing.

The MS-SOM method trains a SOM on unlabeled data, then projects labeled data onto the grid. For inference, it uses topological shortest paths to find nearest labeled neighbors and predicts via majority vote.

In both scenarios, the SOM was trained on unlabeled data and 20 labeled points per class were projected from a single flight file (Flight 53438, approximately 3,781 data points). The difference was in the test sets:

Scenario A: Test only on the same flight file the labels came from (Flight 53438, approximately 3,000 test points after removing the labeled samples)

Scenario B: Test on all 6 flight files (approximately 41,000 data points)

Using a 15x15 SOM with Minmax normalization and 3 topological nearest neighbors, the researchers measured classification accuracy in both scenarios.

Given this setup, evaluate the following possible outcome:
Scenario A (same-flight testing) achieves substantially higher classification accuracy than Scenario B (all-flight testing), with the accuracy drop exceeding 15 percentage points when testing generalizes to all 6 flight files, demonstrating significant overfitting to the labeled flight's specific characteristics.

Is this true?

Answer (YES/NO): NO